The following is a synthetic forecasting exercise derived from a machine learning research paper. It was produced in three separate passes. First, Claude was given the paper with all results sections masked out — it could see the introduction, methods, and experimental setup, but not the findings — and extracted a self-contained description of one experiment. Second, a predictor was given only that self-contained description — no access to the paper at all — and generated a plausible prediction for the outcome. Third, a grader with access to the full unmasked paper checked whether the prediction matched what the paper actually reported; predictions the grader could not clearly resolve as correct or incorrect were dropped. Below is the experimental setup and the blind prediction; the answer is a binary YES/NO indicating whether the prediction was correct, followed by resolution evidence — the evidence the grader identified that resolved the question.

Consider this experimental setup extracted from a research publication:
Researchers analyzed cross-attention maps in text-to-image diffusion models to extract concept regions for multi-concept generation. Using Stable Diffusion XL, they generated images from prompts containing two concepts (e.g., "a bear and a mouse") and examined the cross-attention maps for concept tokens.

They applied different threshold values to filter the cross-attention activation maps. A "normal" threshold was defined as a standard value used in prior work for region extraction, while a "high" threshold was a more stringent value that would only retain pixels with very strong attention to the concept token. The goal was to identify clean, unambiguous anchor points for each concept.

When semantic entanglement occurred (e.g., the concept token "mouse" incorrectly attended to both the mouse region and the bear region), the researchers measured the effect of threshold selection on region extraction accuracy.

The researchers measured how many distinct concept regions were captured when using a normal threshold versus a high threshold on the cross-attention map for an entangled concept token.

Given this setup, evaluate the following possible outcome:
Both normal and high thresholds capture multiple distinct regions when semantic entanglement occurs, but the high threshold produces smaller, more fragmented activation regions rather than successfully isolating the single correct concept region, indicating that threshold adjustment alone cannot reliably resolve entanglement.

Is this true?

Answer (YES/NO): NO